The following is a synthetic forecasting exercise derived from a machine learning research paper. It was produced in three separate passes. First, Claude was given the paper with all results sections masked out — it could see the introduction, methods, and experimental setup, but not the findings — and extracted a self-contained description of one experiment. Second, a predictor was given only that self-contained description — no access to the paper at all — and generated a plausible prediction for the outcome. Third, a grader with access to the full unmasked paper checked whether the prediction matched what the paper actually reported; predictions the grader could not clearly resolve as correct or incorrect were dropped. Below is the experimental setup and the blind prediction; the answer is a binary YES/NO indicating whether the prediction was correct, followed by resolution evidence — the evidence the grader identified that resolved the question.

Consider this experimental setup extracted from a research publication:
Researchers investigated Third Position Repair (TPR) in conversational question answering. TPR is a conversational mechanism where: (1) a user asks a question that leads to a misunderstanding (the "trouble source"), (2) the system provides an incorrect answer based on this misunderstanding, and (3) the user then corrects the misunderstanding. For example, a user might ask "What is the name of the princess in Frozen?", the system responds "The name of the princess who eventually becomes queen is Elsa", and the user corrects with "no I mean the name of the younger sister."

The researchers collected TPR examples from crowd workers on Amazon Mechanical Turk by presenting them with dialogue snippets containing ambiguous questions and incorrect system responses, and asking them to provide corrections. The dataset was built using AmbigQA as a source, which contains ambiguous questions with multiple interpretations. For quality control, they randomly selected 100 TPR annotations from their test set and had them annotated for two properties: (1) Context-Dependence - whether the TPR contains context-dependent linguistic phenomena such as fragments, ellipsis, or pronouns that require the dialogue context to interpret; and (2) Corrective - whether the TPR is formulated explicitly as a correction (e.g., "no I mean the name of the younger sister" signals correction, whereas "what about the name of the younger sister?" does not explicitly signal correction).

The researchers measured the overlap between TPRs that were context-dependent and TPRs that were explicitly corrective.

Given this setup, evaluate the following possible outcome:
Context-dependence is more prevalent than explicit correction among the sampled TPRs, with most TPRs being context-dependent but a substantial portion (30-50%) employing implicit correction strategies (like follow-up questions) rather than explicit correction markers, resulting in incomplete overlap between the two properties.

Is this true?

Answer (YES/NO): NO